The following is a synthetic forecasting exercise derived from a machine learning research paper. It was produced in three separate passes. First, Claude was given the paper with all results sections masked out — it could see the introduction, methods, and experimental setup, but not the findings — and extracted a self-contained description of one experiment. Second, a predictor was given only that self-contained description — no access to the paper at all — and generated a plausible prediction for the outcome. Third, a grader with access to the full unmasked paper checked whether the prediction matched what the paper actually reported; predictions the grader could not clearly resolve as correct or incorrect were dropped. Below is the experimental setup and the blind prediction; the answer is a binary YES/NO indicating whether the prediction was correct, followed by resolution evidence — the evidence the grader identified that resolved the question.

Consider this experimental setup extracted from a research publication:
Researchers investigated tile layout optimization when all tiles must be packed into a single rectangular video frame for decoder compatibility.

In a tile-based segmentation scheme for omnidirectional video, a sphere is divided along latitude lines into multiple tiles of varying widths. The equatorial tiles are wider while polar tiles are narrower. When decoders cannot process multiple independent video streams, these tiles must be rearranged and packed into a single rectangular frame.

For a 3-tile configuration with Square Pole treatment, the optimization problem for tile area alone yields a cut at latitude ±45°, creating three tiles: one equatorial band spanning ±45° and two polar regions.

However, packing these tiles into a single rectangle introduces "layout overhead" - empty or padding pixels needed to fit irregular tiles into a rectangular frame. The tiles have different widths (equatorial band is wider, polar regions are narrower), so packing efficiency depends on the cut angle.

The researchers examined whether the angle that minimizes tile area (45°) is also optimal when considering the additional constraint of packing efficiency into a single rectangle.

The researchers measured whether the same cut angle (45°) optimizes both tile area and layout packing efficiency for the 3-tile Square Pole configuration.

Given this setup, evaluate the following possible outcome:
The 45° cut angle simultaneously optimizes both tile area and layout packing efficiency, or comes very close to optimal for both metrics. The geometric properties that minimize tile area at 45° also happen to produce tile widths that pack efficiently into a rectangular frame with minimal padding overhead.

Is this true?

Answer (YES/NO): YES